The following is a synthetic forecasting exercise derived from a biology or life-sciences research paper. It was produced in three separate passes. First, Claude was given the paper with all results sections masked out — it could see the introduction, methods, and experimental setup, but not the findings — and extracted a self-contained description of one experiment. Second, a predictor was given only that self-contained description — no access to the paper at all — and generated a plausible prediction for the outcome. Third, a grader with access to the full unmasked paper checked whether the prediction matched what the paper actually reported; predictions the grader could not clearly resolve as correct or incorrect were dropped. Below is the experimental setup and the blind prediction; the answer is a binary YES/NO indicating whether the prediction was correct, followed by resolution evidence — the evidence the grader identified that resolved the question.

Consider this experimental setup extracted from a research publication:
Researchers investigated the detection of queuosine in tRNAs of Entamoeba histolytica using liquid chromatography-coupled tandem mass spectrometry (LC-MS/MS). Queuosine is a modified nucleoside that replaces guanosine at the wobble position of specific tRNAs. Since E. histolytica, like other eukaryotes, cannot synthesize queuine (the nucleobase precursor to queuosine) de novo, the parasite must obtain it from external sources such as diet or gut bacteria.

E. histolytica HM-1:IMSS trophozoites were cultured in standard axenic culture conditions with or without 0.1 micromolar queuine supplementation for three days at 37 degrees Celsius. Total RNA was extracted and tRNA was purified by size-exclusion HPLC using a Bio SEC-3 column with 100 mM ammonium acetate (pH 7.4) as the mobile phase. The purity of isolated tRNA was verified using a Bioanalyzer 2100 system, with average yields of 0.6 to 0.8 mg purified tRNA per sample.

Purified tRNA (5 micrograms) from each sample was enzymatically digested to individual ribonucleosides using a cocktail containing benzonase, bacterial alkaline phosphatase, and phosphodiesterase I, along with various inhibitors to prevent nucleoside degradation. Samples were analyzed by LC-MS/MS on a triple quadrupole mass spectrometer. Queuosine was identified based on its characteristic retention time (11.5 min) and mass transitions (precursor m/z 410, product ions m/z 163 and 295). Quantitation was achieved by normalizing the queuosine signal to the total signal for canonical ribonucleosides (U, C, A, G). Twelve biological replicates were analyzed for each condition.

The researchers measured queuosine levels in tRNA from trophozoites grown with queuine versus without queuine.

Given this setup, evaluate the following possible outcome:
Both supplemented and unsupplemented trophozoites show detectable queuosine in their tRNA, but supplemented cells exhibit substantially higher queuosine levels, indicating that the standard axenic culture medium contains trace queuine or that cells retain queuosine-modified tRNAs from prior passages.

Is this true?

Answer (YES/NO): YES